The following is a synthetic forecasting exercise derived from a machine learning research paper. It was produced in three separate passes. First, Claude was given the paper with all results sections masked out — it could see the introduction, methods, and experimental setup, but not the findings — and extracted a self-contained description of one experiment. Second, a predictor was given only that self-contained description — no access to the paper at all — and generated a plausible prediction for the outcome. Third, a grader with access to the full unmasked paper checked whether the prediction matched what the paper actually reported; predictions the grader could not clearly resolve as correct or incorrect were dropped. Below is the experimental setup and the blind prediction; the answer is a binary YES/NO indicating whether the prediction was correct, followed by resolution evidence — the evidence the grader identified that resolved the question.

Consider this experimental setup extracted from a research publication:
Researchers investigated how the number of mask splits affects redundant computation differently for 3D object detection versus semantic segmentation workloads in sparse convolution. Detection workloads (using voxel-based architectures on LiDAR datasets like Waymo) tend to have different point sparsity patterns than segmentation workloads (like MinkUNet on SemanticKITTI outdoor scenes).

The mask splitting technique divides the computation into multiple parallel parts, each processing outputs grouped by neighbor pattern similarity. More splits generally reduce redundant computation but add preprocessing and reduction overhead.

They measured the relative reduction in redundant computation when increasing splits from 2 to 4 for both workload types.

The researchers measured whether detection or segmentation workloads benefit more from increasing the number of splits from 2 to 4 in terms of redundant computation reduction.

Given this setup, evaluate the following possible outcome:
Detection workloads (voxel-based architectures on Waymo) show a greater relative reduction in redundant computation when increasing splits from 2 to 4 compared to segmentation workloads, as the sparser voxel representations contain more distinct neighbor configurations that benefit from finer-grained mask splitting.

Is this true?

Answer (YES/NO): NO